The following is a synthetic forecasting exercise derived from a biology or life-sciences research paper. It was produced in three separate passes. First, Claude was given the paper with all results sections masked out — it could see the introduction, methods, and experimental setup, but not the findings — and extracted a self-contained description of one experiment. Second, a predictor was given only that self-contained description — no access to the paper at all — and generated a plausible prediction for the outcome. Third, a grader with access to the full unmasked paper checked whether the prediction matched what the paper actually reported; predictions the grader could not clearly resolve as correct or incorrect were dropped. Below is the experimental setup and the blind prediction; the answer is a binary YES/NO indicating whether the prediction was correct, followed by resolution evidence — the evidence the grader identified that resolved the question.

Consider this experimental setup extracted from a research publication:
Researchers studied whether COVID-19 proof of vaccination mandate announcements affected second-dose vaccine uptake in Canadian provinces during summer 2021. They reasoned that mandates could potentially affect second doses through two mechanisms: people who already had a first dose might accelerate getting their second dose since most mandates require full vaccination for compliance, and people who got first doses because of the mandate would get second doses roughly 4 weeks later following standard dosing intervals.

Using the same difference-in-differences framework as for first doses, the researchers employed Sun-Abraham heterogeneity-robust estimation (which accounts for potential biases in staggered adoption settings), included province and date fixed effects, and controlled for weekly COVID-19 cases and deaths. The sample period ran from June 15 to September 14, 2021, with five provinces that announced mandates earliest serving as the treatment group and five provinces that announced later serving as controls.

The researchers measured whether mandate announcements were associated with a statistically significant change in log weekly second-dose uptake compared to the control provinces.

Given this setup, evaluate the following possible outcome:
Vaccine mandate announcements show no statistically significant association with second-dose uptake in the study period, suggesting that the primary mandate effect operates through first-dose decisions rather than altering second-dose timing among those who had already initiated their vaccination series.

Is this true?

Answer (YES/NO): YES